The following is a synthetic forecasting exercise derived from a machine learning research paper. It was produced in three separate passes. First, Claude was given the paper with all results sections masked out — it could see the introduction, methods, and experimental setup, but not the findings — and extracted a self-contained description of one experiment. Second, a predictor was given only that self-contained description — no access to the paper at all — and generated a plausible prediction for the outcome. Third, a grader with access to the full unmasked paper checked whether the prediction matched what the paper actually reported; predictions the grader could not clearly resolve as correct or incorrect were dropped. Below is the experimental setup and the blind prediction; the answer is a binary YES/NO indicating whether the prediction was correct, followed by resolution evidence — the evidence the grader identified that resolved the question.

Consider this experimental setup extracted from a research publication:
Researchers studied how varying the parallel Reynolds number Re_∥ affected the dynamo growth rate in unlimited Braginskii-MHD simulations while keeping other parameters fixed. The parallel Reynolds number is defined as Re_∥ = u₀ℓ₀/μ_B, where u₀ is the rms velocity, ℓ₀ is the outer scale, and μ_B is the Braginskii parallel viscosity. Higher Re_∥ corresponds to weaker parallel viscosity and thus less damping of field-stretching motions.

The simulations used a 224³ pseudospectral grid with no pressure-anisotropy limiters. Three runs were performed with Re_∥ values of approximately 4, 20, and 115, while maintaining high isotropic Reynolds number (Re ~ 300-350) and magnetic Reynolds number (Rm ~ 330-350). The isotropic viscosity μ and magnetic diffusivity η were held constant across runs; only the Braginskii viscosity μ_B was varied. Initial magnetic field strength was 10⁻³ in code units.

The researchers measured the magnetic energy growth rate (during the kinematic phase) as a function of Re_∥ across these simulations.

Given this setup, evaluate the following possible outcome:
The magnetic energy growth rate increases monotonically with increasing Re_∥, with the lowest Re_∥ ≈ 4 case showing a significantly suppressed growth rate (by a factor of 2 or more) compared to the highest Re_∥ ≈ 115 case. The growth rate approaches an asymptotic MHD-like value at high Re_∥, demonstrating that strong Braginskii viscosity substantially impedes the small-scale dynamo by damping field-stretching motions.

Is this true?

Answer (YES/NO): YES